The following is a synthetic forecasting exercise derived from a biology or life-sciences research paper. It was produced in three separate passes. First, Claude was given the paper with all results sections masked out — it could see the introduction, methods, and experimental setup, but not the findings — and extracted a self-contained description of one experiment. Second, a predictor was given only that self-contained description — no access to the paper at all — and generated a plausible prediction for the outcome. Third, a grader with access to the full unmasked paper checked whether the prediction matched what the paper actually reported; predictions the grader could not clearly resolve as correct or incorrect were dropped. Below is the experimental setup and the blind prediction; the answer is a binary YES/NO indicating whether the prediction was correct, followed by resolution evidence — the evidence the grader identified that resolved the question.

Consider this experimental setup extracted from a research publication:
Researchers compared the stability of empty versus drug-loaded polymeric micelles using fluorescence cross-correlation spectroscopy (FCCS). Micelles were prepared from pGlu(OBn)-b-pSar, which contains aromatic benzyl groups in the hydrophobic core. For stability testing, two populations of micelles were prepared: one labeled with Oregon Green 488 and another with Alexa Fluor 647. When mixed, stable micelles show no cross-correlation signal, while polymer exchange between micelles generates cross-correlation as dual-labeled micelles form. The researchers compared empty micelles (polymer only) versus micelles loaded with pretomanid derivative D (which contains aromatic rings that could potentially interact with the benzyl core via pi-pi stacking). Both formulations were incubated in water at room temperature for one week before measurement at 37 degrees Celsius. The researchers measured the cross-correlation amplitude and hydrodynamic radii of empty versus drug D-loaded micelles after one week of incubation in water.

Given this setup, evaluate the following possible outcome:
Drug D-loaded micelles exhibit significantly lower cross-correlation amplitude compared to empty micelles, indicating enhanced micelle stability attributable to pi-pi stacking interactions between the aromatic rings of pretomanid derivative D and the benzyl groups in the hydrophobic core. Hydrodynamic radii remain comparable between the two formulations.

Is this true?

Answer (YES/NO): NO